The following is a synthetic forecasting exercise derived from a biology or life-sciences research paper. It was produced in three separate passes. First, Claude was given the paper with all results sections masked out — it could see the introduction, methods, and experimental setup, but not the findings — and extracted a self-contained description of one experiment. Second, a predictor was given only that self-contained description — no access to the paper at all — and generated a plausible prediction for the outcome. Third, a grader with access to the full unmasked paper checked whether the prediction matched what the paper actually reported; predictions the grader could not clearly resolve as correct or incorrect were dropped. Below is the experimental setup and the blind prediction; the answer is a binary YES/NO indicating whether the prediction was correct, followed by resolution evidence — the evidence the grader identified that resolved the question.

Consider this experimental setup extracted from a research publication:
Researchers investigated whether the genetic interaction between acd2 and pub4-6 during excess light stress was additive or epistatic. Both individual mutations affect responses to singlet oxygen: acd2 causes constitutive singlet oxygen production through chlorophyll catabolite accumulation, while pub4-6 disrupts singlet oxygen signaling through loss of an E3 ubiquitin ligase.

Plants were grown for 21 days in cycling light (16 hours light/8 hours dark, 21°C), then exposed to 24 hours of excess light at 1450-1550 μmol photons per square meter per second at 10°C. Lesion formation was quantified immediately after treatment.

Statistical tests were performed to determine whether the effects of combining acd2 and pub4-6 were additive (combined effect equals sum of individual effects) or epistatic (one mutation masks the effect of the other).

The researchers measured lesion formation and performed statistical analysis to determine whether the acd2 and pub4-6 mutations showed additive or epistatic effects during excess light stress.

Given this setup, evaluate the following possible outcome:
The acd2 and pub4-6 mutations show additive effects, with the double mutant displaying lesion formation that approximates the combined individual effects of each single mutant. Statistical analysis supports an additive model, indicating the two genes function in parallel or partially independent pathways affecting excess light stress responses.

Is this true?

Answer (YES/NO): YES